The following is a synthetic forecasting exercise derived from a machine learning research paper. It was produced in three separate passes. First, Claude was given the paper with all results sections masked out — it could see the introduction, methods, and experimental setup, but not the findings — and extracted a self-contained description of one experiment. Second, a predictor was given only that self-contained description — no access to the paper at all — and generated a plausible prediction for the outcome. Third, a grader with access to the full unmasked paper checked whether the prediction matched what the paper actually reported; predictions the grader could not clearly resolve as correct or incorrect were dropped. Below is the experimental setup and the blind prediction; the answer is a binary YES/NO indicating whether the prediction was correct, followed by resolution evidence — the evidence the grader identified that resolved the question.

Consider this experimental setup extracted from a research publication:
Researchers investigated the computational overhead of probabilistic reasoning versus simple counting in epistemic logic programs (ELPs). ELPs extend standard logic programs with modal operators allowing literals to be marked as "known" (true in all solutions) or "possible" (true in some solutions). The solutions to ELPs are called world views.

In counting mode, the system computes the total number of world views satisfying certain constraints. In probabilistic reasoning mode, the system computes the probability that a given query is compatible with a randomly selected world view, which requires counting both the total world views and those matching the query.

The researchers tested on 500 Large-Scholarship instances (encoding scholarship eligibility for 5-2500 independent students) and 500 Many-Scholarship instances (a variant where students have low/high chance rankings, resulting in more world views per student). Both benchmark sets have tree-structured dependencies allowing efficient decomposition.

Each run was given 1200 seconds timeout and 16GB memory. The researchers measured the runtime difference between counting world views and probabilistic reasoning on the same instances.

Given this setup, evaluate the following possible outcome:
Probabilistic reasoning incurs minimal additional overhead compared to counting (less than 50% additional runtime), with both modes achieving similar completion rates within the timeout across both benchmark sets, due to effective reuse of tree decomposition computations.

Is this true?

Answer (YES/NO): YES